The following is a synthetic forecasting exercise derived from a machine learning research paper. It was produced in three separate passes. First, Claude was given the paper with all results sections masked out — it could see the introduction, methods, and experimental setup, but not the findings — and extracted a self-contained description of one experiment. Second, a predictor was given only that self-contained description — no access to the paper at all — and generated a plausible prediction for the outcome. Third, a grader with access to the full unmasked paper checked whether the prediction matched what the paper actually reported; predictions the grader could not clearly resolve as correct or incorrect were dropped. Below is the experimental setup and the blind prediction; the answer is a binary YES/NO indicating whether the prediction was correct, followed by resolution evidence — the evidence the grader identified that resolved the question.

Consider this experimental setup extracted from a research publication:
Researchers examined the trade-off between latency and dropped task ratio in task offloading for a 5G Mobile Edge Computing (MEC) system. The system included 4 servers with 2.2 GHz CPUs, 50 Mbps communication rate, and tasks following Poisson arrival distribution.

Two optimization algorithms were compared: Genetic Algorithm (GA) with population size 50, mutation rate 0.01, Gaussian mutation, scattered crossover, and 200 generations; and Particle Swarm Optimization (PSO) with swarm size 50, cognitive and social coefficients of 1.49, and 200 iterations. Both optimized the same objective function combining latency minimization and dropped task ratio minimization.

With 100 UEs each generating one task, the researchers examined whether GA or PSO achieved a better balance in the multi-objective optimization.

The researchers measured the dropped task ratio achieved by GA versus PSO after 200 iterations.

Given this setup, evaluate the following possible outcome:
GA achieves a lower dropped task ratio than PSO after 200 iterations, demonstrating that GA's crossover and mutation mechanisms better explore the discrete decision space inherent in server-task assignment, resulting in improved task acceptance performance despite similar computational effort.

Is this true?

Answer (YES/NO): NO